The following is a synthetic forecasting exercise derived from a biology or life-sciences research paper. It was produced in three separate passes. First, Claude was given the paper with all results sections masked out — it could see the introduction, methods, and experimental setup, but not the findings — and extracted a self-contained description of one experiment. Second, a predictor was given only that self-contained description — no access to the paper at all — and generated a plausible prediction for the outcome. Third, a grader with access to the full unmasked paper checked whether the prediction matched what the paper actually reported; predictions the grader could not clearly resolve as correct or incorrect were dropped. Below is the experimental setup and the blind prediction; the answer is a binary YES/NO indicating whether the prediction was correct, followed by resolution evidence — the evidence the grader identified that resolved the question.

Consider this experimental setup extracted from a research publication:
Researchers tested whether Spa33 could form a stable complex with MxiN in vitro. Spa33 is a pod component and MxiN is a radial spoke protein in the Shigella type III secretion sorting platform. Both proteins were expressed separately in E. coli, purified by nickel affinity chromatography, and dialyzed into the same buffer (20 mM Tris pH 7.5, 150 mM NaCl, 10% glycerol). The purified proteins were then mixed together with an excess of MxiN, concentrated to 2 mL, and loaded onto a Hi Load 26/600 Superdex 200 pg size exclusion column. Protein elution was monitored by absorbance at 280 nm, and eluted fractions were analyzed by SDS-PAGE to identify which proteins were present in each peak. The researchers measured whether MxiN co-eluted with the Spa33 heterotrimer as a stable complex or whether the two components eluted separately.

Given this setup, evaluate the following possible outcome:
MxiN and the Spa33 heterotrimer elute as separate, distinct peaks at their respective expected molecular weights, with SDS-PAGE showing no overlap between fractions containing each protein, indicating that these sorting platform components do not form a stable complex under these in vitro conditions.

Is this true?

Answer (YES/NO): NO